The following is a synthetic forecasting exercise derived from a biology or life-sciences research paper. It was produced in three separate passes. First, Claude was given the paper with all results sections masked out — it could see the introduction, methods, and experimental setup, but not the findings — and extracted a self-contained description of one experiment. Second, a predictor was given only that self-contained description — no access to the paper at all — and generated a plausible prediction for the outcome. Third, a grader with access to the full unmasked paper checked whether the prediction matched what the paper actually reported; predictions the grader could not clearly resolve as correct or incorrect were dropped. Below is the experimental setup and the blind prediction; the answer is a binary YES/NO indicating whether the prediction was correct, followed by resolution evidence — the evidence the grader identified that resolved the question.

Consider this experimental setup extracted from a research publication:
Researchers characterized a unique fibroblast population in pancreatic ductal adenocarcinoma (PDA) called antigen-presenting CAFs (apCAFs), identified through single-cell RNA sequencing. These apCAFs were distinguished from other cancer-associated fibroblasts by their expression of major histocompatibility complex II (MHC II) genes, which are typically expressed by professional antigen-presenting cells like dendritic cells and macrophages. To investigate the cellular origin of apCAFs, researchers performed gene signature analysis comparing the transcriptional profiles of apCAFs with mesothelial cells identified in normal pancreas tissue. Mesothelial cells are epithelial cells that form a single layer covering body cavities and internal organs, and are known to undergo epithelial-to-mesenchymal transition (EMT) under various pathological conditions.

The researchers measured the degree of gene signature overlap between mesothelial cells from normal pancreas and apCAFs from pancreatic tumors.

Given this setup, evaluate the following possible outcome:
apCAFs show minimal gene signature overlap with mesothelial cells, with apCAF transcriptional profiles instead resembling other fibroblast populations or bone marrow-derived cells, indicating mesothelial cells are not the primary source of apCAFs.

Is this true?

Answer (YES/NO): NO